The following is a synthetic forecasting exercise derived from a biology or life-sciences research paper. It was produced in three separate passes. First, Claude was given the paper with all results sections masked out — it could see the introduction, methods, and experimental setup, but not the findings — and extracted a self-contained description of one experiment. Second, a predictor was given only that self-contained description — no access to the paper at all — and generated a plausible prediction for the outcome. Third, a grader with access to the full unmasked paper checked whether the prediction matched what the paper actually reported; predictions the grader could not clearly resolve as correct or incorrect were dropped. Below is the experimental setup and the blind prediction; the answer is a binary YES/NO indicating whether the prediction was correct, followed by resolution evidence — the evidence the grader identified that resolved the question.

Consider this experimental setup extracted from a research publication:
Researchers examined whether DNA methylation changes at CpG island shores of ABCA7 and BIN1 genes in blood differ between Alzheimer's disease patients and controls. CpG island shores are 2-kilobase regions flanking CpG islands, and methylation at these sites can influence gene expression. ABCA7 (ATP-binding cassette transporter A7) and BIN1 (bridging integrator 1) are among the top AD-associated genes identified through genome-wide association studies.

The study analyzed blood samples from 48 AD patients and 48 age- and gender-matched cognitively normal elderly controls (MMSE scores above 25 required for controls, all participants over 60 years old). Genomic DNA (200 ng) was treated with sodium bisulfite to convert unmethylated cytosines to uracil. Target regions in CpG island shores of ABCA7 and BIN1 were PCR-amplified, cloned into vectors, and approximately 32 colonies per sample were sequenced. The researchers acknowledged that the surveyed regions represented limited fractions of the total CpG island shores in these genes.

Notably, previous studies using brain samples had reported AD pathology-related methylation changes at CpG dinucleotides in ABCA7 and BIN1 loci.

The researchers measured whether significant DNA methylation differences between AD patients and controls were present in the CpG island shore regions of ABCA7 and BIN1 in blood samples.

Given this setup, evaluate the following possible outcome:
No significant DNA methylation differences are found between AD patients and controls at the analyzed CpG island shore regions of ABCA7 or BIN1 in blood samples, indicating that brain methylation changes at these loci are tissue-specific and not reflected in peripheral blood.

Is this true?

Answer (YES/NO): YES